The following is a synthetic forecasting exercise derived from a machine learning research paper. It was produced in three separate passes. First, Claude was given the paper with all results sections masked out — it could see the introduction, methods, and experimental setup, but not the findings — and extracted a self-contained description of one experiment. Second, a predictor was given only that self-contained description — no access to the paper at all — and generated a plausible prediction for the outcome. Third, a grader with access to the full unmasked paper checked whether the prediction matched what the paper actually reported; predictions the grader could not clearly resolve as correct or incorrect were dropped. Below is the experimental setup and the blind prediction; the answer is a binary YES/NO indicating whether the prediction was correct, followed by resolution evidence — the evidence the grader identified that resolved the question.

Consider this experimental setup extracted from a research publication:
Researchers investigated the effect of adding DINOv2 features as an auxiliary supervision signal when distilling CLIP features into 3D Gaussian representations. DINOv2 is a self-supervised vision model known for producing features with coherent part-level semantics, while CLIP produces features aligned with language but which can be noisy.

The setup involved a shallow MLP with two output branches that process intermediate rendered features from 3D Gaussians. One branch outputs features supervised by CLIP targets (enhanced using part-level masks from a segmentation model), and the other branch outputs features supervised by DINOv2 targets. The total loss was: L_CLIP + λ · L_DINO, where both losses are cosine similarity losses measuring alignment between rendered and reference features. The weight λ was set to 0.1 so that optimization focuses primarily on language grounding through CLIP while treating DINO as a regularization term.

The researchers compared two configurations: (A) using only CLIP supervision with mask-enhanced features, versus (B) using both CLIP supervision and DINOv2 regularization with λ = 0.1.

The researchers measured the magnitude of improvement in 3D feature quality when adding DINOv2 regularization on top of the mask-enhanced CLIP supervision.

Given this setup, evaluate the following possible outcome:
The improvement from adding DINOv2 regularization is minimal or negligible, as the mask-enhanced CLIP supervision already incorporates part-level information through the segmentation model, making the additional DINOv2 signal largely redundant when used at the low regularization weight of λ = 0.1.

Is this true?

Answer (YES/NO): NO